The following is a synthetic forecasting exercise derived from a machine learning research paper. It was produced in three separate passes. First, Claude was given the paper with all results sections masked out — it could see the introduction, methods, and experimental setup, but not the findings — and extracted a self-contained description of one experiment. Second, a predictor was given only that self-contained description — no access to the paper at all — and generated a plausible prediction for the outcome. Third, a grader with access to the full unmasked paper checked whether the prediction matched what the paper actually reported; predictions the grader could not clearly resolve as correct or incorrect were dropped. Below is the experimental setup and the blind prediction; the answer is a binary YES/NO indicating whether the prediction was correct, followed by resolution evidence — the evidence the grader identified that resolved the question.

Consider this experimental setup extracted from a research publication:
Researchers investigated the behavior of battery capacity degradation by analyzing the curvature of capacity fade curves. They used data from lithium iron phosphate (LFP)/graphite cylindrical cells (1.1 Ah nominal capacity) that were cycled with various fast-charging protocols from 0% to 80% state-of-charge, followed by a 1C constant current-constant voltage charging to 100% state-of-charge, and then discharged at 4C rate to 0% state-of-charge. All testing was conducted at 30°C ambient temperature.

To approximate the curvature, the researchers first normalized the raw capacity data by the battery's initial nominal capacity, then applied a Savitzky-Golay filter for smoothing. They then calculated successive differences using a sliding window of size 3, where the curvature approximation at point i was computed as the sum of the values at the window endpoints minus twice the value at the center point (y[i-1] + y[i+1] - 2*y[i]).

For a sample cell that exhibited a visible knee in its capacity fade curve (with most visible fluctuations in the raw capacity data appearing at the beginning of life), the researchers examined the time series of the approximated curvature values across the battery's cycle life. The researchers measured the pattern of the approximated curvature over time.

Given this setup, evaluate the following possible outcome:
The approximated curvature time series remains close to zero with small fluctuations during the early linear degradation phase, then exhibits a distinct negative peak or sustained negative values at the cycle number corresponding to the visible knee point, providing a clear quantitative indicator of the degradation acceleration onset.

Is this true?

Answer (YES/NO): NO